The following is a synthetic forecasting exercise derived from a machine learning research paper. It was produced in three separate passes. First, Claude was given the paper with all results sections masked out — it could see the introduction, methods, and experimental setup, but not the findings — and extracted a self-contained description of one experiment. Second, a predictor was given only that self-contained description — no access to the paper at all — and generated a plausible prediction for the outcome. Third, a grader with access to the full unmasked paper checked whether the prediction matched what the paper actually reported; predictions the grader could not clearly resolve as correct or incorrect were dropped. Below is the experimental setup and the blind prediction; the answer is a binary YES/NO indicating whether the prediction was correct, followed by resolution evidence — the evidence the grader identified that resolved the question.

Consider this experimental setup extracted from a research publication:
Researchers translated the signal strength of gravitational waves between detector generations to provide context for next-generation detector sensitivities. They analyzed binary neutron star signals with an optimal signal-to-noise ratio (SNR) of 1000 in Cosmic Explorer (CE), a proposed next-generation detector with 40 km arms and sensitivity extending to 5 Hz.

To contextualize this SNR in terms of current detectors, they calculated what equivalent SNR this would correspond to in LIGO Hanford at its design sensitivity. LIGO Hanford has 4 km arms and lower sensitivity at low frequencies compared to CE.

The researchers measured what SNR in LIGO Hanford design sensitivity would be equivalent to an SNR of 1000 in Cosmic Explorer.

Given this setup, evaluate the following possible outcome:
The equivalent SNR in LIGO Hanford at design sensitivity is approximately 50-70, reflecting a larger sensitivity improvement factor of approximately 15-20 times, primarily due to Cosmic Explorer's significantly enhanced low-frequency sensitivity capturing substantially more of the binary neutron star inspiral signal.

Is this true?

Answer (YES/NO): NO